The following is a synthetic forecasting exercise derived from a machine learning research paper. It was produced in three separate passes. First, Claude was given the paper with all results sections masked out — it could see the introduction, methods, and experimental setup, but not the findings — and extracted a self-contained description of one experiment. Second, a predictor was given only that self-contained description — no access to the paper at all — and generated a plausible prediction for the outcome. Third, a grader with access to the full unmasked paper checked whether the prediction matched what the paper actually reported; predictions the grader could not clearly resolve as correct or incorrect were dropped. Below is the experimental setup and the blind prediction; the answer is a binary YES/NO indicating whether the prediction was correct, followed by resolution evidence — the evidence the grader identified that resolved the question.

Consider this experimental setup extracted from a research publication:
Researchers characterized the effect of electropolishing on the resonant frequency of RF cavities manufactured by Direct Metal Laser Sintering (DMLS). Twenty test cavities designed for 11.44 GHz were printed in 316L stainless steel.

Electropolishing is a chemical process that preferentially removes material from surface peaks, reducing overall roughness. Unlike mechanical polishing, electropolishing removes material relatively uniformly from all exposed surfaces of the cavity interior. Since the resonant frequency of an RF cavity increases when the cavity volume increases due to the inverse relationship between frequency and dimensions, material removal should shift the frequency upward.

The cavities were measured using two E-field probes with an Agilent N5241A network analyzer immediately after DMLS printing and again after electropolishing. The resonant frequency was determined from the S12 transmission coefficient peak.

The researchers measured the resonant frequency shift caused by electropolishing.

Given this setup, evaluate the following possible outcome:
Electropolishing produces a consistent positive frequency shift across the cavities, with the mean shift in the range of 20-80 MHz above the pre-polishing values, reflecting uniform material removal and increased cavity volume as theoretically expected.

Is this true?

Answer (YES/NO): NO